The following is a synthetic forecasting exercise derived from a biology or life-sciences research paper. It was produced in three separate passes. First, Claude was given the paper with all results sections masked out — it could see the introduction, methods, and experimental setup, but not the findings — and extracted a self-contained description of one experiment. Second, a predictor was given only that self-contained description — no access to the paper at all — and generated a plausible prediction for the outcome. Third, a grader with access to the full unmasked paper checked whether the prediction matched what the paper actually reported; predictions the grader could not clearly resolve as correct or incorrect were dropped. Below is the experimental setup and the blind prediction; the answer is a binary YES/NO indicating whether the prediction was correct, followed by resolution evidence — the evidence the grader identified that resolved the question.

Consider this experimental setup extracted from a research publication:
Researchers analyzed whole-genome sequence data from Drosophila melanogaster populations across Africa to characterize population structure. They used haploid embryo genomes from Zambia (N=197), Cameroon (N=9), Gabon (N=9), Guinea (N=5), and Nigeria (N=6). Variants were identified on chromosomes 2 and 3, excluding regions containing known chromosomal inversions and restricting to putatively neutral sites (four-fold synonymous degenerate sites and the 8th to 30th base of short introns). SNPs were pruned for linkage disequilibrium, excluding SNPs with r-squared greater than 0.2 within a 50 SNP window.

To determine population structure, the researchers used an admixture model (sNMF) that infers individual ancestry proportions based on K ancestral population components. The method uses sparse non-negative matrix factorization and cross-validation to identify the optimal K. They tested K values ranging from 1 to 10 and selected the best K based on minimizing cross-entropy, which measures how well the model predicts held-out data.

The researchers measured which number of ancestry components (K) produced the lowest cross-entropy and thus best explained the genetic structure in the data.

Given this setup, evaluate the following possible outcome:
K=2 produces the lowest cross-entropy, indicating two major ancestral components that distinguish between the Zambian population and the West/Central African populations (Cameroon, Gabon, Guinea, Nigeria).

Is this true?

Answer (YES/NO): YES